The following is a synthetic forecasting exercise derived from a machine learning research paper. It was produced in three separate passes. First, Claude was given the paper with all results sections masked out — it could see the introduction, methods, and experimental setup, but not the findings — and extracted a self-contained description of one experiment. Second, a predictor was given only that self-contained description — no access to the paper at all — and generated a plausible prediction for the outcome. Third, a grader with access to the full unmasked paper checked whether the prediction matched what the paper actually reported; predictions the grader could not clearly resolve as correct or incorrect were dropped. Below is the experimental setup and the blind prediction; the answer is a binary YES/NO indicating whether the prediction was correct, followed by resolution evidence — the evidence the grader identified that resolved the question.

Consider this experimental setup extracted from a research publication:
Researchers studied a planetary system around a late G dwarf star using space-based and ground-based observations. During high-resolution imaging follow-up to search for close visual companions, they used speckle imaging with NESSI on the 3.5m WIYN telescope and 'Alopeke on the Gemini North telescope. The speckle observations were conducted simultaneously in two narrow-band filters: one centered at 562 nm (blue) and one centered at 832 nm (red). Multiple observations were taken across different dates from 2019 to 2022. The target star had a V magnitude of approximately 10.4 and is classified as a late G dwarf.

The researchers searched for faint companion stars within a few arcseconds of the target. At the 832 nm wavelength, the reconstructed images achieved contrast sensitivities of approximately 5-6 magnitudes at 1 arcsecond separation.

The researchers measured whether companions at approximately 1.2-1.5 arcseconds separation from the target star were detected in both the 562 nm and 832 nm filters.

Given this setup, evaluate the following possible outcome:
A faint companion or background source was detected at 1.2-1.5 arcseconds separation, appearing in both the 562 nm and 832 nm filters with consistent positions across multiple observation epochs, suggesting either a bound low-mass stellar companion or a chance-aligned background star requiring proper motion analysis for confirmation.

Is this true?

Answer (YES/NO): NO